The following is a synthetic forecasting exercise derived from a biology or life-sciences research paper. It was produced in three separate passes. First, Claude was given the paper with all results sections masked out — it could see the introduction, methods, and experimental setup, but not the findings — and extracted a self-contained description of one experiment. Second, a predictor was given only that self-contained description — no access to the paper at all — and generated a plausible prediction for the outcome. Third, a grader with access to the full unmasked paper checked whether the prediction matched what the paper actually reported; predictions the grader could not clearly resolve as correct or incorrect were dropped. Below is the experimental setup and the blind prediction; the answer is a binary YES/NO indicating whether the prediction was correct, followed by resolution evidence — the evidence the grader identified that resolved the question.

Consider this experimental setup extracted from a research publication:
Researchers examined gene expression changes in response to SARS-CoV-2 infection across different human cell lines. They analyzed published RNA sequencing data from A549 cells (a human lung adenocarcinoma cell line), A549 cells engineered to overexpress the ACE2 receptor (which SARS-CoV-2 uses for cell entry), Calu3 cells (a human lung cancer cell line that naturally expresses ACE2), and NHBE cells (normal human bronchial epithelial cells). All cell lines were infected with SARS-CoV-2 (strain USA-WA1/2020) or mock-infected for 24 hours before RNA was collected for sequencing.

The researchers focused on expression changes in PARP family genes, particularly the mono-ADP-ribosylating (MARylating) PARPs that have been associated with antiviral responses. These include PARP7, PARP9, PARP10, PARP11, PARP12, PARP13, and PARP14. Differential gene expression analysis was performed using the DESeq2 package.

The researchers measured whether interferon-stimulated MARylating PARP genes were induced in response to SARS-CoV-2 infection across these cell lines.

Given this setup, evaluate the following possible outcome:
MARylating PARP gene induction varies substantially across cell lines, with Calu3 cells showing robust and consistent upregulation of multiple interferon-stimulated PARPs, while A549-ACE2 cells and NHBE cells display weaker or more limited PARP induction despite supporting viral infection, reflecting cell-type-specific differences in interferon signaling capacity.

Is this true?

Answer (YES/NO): NO